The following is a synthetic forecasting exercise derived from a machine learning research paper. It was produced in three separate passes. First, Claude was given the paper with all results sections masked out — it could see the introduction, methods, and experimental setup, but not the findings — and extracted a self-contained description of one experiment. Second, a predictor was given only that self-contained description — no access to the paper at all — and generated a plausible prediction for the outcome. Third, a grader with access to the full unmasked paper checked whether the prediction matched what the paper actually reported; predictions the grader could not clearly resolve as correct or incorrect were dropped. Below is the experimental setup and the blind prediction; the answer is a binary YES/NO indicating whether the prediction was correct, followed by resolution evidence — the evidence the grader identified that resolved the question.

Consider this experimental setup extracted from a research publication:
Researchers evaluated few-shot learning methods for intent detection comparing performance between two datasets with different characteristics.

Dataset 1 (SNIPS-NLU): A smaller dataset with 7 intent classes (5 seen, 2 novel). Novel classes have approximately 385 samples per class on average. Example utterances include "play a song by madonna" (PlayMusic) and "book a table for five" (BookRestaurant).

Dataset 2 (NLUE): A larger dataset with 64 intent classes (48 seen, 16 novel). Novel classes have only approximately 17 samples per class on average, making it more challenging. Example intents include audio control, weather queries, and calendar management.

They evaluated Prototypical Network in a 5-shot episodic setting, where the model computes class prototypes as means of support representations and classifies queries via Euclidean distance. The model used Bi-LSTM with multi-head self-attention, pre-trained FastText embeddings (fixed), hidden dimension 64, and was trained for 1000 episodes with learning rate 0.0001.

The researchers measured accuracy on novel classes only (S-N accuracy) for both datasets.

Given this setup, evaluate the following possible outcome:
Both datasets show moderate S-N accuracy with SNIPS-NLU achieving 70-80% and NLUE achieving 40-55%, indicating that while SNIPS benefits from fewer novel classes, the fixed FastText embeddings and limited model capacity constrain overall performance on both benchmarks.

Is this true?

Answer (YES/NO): NO